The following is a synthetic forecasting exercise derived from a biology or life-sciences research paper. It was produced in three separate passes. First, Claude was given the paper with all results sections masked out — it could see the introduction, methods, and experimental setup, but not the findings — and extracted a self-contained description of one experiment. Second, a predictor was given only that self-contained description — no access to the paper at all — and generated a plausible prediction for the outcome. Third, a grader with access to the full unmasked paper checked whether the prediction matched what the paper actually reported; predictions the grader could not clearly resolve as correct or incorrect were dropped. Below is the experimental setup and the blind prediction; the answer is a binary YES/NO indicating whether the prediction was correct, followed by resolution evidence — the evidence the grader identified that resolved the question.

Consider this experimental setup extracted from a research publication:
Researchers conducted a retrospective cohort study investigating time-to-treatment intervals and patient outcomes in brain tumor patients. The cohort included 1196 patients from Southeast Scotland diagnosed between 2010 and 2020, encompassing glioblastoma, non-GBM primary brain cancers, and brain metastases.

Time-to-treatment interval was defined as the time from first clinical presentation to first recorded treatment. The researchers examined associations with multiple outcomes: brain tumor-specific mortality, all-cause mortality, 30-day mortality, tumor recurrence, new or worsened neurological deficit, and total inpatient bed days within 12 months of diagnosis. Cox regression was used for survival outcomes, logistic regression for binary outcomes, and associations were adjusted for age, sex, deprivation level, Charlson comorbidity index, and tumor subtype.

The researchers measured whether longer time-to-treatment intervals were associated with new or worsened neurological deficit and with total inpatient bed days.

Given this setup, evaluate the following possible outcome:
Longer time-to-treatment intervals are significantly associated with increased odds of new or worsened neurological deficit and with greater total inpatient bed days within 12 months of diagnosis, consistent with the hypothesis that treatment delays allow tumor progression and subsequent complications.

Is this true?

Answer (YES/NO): NO